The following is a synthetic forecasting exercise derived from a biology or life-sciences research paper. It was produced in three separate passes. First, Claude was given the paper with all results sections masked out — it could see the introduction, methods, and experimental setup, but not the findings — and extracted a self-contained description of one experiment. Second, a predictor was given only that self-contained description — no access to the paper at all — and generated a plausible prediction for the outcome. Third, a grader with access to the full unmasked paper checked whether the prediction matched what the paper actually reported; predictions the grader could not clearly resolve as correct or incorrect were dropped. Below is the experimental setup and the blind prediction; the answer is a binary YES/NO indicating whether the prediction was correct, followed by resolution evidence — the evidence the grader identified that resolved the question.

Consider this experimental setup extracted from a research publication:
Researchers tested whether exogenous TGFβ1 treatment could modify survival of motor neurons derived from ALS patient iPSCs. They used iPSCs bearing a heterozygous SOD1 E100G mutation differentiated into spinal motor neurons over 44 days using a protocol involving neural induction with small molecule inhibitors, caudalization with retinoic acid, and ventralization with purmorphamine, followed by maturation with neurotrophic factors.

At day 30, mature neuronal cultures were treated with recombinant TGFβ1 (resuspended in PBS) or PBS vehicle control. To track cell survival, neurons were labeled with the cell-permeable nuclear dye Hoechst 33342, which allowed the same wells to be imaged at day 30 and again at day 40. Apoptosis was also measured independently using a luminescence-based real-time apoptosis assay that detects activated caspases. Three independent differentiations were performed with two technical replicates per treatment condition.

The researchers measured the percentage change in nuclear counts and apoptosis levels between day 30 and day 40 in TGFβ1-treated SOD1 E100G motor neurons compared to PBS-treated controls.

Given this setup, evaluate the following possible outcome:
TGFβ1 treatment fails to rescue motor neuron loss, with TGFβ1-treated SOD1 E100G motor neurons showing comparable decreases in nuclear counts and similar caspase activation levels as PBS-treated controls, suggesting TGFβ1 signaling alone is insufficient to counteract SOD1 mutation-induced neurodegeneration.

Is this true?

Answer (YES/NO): NO